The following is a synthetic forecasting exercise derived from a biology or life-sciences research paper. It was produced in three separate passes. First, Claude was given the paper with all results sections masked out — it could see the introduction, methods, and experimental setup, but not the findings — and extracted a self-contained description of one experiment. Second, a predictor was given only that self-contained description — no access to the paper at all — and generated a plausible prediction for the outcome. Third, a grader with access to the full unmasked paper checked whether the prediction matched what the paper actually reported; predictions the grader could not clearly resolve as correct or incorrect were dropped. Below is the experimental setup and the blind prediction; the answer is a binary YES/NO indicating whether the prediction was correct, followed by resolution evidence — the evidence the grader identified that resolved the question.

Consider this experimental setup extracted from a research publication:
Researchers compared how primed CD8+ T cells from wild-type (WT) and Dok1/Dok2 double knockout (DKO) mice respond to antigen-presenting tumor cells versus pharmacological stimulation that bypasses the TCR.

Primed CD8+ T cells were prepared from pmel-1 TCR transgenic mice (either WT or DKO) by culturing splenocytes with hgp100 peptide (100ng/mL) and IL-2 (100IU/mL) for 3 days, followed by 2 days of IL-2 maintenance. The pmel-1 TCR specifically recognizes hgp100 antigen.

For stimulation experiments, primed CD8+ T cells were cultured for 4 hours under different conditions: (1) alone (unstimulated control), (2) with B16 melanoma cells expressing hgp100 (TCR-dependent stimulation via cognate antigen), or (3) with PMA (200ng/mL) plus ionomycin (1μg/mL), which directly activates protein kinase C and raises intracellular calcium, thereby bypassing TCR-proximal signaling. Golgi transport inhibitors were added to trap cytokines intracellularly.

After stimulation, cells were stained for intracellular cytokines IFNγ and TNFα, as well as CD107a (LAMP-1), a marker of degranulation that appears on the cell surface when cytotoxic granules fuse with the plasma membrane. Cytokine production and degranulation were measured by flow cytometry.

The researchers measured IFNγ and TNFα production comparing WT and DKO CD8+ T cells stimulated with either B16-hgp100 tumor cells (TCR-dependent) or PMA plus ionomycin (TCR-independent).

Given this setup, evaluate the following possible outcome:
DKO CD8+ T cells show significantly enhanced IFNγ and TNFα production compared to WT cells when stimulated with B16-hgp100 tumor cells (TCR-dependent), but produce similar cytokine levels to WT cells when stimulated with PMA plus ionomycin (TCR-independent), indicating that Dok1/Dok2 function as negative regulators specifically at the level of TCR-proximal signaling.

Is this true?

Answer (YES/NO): NO